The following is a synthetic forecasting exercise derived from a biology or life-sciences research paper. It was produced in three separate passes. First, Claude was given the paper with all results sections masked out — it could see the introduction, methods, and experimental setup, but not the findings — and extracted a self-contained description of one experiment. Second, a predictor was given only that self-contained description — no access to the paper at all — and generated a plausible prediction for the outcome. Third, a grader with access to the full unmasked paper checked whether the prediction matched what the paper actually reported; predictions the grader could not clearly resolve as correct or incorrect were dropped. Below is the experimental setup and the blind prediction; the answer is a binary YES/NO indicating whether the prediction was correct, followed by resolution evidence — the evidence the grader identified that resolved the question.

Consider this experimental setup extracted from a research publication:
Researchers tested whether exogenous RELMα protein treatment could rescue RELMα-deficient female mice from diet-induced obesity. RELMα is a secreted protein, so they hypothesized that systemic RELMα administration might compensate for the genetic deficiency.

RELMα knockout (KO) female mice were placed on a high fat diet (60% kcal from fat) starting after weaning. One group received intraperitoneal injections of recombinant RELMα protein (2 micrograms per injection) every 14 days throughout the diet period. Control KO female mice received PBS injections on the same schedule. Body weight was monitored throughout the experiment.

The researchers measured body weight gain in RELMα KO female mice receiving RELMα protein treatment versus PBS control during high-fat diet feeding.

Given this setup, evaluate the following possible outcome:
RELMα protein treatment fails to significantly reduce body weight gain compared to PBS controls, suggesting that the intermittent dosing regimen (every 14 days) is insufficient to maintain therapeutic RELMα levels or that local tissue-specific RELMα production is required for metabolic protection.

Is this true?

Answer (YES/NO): NO